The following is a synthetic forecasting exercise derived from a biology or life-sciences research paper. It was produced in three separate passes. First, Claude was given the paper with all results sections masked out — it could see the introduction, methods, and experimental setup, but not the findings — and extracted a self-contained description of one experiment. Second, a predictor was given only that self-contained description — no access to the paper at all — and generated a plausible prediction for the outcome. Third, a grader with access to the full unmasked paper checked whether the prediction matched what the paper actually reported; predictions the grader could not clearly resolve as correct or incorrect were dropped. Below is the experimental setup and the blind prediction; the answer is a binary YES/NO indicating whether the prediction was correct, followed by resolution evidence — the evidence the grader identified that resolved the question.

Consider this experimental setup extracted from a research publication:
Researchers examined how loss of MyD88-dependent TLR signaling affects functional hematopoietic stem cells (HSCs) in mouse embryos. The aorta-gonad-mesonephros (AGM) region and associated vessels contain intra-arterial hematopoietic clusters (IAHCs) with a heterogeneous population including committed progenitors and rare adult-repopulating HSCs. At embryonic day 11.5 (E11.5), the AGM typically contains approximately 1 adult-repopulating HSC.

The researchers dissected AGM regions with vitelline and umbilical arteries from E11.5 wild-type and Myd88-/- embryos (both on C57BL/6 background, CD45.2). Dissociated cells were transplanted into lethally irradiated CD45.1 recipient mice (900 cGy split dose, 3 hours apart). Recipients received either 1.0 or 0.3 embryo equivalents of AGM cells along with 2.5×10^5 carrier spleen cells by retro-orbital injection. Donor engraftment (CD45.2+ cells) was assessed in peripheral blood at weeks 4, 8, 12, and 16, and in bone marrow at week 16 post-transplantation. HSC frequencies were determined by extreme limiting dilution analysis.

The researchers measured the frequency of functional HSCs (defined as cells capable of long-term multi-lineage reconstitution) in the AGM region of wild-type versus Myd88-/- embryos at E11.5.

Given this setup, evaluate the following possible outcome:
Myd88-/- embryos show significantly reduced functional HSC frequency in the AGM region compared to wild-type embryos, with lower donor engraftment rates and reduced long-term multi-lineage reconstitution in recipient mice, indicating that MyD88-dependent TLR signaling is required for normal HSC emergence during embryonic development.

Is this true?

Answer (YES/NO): NO